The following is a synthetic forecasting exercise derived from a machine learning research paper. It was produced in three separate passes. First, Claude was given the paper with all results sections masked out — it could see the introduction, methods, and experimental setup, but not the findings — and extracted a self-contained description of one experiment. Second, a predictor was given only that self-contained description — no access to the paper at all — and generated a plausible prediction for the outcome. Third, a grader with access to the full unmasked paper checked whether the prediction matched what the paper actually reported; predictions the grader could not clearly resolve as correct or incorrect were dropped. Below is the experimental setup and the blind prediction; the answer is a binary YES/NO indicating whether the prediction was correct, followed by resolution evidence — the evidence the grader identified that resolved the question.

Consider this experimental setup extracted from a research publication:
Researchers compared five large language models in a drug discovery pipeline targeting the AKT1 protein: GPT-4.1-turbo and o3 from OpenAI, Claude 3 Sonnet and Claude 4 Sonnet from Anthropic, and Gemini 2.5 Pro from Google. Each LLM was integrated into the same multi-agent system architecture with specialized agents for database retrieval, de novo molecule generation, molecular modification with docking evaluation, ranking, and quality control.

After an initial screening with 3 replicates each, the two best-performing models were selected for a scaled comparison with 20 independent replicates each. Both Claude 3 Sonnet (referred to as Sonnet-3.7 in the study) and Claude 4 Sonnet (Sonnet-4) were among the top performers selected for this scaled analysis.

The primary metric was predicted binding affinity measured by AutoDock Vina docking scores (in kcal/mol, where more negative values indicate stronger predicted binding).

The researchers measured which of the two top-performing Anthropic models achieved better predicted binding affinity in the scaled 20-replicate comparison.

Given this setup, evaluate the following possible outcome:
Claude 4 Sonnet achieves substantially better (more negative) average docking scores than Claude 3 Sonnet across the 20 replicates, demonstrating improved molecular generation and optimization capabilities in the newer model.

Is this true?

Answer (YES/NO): NO